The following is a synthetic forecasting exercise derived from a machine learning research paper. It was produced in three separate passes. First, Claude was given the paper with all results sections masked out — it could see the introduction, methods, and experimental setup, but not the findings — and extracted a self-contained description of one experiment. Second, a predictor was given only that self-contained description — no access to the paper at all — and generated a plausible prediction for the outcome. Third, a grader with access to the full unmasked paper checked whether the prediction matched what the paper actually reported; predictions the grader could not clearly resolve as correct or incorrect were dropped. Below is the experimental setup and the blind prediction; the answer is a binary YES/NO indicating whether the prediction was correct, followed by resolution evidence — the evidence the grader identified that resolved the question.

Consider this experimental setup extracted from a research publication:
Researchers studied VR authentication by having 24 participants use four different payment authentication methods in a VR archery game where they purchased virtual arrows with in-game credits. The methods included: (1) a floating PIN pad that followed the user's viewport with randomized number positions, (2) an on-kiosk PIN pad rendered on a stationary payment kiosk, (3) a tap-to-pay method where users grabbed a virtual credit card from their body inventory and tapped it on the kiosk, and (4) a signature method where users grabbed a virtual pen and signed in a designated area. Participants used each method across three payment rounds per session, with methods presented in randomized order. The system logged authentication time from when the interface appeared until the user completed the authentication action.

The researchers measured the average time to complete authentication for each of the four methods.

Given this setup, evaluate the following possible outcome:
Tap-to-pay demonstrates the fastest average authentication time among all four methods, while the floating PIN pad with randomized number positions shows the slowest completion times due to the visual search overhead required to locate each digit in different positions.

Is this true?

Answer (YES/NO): NO